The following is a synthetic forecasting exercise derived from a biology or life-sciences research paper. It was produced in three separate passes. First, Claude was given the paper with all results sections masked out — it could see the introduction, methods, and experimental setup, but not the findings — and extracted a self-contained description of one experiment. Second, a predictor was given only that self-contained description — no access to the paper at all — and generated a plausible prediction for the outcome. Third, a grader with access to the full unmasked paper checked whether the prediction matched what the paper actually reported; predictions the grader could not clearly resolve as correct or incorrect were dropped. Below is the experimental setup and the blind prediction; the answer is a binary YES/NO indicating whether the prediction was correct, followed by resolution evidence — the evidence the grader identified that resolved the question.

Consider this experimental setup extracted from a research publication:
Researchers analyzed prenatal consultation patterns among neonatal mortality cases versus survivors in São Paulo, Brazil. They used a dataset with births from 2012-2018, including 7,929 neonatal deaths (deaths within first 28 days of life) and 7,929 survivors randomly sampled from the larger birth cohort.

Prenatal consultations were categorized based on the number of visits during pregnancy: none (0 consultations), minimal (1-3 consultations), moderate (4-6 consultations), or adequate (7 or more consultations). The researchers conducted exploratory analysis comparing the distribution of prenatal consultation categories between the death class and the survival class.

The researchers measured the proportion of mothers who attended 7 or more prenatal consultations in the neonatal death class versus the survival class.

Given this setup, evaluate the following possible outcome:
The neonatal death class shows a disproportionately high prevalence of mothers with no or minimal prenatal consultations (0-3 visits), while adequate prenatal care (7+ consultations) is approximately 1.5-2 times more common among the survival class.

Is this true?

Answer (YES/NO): NO